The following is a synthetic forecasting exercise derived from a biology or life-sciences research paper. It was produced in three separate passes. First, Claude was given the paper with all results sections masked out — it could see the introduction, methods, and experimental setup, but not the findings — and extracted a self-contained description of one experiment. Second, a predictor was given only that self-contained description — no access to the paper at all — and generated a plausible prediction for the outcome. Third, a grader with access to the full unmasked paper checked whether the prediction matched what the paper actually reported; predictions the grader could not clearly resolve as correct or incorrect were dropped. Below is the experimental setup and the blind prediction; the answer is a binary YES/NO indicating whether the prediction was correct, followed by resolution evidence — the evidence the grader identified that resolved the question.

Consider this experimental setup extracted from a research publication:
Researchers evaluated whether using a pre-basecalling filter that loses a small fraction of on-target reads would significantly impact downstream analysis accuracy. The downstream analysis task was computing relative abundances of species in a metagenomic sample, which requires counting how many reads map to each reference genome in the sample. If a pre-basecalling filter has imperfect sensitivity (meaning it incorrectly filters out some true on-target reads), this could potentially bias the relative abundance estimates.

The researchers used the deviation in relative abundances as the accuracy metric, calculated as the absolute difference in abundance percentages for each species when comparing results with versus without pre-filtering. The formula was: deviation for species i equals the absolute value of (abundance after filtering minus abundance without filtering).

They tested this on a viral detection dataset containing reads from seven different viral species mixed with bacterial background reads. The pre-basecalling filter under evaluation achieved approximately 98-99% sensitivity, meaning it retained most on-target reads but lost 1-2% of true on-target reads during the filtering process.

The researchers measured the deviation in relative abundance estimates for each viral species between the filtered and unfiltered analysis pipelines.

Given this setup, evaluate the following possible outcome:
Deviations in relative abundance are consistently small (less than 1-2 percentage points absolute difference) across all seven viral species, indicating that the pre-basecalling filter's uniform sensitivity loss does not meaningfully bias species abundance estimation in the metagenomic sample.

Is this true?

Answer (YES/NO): YES